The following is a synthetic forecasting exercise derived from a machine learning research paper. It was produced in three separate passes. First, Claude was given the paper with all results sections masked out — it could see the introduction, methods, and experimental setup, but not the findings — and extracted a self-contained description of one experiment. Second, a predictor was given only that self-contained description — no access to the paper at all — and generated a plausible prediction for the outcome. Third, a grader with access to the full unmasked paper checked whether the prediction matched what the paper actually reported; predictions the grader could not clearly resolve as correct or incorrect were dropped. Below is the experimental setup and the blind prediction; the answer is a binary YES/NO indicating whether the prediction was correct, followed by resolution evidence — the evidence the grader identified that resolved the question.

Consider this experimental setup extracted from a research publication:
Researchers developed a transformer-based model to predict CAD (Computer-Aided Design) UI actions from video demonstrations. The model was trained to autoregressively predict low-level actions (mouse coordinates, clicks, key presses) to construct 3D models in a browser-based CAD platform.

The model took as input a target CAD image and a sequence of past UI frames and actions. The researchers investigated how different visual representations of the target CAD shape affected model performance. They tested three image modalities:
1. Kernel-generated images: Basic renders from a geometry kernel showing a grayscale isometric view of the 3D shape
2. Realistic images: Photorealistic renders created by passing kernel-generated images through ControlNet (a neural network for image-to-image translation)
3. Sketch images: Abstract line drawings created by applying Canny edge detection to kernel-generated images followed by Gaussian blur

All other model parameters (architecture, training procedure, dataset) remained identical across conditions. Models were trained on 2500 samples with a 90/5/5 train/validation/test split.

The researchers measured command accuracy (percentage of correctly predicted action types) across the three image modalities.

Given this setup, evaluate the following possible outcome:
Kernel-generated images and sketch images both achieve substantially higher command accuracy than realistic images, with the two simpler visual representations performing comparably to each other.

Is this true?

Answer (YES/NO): NO